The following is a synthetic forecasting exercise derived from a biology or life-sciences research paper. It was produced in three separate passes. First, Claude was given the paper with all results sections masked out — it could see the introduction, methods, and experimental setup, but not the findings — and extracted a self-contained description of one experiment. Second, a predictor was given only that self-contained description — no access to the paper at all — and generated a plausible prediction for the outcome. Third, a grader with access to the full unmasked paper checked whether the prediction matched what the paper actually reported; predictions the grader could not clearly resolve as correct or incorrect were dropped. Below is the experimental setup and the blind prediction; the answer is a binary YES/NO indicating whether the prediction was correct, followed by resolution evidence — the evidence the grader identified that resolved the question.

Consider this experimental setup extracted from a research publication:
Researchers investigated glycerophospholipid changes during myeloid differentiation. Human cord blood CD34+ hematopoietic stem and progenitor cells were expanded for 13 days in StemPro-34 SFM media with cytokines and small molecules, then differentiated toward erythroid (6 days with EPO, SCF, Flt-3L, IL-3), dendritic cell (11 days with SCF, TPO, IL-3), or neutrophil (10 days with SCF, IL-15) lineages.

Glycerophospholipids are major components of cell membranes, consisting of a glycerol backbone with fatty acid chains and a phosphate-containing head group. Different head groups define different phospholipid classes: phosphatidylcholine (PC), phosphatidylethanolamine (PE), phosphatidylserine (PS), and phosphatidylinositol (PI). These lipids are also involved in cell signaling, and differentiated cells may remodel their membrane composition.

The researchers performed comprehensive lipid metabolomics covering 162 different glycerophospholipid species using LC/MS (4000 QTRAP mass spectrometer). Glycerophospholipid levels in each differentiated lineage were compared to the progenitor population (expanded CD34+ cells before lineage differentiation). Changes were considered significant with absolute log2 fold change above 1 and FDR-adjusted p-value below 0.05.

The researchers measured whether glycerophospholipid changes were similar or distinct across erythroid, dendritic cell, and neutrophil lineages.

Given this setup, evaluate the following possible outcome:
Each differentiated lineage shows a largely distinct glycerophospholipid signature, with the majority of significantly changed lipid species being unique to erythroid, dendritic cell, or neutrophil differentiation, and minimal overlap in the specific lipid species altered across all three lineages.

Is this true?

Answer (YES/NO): NO